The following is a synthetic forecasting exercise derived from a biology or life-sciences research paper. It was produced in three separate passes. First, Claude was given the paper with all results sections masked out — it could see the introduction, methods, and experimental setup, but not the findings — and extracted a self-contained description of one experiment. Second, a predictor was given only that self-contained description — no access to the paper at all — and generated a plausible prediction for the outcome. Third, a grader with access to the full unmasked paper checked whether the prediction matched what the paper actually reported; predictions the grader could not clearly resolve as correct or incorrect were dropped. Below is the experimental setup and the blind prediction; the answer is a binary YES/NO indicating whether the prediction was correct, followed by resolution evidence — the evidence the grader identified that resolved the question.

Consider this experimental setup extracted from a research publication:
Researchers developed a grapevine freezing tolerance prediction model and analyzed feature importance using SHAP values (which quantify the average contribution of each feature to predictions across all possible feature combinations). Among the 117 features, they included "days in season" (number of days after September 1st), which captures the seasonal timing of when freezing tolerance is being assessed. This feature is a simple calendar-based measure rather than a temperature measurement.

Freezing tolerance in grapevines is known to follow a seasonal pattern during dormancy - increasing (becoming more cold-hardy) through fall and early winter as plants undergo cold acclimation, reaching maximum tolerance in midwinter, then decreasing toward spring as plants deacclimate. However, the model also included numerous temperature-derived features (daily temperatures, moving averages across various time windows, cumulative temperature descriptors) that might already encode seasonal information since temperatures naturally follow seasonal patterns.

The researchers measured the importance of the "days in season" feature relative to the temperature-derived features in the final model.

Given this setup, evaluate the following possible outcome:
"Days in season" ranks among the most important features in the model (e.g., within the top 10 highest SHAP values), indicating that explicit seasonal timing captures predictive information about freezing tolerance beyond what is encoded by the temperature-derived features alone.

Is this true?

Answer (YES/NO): YES